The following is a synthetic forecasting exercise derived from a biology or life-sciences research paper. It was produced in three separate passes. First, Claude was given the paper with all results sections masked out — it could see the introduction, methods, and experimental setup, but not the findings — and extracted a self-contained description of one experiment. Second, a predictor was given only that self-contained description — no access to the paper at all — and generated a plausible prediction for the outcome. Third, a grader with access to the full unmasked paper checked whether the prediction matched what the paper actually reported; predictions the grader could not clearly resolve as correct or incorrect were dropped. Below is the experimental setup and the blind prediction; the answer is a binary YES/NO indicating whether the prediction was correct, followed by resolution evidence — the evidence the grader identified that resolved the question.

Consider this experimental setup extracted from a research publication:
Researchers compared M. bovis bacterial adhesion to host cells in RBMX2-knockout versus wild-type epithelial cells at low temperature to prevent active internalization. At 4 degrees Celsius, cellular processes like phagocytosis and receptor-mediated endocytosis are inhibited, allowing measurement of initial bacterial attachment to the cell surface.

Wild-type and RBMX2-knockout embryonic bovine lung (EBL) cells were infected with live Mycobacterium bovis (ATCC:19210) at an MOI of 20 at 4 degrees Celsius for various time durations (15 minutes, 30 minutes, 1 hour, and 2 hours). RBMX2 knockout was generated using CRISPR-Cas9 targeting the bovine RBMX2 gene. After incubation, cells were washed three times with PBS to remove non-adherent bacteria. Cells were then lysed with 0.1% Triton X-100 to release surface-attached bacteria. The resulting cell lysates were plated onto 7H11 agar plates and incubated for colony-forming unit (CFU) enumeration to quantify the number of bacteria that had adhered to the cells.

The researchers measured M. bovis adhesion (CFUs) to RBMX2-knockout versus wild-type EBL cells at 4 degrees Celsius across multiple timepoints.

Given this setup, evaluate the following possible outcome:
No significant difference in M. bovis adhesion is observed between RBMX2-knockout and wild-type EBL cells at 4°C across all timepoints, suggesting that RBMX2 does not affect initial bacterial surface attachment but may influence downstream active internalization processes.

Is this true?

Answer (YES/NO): NO